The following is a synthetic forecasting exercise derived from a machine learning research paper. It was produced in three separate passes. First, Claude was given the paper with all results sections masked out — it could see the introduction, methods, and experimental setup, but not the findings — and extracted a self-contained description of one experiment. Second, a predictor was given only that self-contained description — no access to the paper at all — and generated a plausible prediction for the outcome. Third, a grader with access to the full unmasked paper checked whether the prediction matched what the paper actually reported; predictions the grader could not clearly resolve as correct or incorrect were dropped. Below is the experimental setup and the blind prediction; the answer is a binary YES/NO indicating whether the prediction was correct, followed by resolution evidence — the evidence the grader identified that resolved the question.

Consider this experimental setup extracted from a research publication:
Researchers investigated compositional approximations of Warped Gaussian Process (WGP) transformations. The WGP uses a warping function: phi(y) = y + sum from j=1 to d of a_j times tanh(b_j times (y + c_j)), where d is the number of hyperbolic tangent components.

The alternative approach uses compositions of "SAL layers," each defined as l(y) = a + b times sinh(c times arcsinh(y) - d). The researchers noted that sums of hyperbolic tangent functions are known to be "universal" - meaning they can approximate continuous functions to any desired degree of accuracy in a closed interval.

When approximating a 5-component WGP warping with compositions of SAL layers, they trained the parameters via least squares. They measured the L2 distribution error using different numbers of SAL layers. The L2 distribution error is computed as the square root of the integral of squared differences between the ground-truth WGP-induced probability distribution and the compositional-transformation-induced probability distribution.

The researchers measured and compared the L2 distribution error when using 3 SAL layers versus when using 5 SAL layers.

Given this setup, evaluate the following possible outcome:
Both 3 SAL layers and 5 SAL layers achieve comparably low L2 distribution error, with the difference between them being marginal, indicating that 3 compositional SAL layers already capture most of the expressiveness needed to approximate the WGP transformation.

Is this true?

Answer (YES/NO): NO